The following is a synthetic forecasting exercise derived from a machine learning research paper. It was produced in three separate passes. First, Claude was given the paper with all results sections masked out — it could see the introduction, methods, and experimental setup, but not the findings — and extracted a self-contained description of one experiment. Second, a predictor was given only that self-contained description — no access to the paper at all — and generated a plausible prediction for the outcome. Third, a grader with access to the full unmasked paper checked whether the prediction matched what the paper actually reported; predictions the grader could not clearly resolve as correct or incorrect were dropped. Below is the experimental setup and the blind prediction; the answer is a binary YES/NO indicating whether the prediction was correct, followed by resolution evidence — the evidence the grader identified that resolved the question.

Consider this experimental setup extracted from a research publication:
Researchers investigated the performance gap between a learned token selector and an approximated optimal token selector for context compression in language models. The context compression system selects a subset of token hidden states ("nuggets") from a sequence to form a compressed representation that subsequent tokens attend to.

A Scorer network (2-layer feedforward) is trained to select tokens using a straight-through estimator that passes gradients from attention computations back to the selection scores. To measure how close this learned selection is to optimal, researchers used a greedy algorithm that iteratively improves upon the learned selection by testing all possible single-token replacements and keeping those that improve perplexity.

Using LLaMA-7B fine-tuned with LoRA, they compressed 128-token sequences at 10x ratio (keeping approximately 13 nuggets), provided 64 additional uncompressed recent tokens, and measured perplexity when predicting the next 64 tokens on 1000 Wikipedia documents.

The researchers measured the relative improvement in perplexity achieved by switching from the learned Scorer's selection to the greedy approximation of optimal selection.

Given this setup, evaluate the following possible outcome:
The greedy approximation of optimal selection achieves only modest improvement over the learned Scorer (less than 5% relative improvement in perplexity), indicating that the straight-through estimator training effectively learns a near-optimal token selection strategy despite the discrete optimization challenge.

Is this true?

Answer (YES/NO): NO